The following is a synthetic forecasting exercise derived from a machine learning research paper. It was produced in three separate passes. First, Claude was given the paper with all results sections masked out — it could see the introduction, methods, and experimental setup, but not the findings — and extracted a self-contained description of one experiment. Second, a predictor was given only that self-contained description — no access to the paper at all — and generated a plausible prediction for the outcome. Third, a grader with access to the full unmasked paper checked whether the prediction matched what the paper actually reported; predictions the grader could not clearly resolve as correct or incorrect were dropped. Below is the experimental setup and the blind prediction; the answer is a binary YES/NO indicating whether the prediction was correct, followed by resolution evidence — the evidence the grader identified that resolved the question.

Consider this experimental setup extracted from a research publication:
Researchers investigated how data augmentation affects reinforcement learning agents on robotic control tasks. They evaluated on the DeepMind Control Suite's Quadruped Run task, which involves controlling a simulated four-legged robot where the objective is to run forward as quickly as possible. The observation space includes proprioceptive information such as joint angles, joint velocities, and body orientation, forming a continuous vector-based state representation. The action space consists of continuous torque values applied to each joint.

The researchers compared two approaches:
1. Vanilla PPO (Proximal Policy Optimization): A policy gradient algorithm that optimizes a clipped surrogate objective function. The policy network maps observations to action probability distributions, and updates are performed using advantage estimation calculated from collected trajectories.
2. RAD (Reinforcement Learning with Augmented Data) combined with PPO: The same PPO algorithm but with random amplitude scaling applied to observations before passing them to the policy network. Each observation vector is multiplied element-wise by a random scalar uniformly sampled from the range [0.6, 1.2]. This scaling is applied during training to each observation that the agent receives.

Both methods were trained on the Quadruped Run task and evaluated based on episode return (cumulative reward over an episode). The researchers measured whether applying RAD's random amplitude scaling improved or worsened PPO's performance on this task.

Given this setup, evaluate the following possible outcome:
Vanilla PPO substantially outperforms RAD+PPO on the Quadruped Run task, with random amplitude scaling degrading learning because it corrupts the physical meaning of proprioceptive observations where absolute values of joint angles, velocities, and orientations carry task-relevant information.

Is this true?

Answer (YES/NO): NO